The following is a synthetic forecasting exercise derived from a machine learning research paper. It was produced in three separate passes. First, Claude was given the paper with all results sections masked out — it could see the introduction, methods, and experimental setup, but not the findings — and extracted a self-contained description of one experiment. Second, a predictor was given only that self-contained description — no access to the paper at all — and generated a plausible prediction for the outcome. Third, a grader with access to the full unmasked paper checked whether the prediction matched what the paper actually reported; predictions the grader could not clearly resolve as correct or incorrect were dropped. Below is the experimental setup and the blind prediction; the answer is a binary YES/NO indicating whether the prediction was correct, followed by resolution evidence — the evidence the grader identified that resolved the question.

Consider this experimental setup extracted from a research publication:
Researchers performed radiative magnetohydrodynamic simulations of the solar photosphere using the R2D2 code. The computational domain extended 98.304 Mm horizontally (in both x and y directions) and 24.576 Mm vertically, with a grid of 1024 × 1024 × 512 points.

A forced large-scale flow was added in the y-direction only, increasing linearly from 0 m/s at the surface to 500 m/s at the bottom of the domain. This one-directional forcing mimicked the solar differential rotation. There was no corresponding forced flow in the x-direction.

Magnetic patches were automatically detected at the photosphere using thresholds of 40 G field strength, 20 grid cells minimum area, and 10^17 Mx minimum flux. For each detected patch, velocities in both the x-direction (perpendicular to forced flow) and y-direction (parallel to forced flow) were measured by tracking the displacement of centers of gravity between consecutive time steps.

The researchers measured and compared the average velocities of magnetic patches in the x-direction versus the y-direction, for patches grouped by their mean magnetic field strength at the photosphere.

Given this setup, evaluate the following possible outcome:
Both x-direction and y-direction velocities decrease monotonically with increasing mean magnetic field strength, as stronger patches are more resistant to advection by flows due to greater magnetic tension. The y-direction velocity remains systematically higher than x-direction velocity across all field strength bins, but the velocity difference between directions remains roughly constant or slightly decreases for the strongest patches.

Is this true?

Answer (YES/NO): NO